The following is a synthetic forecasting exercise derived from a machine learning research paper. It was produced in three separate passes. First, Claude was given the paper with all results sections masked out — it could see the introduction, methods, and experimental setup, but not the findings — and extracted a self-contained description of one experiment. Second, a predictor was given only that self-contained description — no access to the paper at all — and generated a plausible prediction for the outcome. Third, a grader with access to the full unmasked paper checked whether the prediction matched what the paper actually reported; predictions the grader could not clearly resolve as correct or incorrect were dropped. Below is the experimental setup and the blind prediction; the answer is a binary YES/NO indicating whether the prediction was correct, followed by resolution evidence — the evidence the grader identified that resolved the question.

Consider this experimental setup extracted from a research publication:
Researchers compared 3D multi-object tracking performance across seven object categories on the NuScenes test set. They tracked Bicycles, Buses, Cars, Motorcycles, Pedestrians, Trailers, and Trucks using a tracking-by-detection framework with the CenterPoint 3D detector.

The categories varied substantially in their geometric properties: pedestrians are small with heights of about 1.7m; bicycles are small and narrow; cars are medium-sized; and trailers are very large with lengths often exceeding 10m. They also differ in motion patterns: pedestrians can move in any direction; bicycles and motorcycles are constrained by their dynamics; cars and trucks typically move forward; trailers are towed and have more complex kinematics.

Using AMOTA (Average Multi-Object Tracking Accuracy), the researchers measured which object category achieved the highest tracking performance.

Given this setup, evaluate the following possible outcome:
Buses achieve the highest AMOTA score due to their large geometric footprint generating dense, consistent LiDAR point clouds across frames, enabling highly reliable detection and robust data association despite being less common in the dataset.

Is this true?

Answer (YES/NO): NO